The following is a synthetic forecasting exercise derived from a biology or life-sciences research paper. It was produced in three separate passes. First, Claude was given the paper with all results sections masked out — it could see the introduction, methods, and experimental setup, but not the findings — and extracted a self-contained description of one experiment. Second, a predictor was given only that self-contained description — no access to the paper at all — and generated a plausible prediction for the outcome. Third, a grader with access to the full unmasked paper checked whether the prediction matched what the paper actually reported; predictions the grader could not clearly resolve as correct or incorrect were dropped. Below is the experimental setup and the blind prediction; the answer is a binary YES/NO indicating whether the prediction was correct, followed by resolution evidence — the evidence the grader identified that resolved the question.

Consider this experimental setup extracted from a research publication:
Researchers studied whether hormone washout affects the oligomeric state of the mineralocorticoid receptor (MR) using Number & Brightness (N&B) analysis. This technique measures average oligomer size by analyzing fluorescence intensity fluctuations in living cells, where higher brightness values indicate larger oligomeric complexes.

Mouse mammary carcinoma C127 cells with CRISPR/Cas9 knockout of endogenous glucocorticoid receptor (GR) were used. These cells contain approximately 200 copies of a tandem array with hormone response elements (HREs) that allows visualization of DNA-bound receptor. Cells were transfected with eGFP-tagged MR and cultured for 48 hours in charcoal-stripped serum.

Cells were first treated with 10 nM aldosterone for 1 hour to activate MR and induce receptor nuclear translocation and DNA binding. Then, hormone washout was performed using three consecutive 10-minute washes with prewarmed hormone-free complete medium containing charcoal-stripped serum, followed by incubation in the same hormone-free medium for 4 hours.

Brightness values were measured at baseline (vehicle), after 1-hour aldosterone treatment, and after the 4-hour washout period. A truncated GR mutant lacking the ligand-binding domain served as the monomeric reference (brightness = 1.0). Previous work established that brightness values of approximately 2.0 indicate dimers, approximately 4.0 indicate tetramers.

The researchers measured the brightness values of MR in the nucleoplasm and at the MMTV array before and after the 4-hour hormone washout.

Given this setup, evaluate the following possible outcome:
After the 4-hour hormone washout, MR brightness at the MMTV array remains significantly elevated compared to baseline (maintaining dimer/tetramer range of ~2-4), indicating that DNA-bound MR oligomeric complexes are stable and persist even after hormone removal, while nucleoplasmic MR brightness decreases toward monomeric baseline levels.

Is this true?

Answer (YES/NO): NO